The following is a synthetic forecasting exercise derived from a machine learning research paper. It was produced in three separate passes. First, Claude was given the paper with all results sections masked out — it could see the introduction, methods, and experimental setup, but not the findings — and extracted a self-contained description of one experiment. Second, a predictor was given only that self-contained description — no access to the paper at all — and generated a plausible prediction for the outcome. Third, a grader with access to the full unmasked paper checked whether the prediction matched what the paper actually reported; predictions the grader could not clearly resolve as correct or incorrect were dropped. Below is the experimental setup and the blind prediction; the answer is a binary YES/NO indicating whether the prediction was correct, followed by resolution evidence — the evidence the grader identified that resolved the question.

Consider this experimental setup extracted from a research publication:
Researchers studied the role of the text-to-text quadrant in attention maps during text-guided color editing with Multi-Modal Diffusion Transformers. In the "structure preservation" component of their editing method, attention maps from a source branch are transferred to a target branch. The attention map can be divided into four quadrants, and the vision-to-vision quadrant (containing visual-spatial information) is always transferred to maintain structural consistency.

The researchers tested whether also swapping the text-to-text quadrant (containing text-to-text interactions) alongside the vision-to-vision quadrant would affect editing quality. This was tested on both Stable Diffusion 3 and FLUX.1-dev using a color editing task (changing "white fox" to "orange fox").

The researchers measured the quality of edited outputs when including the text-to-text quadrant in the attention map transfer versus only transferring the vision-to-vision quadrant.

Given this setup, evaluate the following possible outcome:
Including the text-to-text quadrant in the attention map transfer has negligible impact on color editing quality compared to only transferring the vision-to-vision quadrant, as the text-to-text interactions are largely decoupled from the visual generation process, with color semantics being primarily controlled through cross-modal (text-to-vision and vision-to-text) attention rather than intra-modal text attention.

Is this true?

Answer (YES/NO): NO